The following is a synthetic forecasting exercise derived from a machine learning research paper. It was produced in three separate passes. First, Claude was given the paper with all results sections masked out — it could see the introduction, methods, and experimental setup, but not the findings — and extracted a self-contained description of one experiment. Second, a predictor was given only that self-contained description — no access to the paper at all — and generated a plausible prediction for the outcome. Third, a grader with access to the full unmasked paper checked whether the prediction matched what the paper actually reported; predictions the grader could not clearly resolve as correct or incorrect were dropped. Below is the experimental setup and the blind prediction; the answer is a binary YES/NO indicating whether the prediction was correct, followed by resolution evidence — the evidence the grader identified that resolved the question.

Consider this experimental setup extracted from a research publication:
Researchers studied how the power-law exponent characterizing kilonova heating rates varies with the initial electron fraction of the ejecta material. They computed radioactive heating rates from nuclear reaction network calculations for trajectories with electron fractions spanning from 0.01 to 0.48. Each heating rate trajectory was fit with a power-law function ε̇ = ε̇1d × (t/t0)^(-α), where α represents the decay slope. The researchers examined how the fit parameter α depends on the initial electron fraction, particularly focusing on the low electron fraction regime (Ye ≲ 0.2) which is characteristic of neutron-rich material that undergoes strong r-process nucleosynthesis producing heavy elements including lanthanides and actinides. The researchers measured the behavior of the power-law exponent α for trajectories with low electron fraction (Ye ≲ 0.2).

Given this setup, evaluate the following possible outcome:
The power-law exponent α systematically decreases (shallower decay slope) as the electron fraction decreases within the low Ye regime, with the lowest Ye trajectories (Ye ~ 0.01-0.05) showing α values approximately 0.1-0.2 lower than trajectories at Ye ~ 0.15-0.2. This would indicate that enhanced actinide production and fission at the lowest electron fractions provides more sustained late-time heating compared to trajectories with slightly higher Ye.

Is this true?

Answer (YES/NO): NO